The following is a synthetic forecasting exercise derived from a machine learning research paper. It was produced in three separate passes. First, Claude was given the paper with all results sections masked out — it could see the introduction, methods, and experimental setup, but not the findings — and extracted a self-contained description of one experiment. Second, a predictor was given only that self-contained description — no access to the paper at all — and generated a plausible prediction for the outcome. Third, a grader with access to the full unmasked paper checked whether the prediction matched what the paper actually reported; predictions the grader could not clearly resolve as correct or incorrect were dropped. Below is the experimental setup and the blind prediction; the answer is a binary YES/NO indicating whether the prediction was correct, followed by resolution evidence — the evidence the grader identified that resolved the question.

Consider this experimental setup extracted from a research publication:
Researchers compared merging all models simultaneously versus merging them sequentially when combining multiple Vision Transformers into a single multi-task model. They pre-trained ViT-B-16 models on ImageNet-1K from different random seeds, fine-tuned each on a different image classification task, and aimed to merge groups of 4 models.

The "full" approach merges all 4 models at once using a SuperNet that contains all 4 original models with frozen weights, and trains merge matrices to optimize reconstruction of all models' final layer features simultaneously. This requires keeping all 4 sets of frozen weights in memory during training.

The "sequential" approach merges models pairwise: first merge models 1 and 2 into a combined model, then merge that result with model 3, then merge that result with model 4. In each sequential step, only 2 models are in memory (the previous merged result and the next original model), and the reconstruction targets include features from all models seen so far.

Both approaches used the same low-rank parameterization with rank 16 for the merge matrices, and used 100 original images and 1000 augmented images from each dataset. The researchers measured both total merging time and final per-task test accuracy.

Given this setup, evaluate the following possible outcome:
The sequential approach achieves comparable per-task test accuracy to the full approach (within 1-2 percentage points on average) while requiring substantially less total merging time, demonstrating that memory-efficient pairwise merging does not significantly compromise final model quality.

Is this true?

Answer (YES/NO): NO